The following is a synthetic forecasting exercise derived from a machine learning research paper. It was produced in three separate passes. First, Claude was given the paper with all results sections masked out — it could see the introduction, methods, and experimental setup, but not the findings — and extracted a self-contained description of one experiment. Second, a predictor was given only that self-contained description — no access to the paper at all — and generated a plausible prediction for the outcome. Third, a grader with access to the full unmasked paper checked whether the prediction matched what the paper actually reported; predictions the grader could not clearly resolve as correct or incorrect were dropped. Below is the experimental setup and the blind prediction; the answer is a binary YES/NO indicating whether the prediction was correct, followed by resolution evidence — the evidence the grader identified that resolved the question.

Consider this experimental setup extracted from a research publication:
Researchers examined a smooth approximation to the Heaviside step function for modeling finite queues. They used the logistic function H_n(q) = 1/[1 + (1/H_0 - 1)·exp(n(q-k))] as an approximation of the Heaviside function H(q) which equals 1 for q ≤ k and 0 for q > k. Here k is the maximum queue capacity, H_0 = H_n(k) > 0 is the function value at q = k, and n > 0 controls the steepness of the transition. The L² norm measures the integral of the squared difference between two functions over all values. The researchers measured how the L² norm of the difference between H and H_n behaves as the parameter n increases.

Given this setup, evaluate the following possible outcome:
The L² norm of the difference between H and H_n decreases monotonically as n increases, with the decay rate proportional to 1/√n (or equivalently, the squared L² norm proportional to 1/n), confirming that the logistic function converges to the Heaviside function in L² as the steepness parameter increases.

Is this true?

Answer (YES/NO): NO